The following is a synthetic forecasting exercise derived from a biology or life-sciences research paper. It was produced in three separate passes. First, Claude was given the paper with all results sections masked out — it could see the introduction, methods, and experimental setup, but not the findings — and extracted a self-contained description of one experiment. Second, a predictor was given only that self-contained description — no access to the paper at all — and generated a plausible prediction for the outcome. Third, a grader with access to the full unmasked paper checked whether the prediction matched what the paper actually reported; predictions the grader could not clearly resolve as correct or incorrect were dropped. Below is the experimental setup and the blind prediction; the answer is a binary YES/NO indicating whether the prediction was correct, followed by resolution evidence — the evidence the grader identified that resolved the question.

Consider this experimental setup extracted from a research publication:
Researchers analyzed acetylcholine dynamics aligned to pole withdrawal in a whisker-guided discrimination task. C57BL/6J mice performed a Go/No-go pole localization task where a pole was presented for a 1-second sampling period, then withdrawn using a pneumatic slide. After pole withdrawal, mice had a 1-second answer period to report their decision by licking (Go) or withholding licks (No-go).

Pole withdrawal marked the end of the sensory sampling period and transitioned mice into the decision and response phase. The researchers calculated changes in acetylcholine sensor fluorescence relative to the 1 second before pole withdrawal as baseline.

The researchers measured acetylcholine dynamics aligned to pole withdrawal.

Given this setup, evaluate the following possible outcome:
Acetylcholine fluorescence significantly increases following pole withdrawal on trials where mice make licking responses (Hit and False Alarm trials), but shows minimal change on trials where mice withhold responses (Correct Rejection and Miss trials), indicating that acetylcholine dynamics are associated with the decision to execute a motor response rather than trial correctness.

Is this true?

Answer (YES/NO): NO